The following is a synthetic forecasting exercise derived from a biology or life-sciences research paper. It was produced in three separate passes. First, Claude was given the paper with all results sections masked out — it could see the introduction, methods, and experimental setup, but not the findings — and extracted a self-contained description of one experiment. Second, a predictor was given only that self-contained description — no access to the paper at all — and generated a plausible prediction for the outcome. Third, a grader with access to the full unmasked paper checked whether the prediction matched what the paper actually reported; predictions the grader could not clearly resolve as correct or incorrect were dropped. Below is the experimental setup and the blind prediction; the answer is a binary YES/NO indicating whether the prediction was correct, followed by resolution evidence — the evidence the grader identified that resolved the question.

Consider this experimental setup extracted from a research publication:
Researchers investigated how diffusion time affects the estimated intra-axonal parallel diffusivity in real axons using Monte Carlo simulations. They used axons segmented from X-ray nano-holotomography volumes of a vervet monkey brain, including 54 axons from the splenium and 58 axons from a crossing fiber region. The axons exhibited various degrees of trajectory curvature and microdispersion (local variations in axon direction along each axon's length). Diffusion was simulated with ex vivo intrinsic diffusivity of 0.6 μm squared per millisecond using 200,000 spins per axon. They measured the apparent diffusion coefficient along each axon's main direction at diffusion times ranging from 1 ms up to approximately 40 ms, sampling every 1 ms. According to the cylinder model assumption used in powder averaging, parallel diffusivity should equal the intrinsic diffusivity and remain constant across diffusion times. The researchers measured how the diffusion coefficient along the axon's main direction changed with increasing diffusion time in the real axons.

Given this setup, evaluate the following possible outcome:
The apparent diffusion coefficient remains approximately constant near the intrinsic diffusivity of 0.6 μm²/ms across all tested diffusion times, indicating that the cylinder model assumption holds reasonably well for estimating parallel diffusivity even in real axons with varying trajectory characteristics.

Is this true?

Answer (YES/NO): NO